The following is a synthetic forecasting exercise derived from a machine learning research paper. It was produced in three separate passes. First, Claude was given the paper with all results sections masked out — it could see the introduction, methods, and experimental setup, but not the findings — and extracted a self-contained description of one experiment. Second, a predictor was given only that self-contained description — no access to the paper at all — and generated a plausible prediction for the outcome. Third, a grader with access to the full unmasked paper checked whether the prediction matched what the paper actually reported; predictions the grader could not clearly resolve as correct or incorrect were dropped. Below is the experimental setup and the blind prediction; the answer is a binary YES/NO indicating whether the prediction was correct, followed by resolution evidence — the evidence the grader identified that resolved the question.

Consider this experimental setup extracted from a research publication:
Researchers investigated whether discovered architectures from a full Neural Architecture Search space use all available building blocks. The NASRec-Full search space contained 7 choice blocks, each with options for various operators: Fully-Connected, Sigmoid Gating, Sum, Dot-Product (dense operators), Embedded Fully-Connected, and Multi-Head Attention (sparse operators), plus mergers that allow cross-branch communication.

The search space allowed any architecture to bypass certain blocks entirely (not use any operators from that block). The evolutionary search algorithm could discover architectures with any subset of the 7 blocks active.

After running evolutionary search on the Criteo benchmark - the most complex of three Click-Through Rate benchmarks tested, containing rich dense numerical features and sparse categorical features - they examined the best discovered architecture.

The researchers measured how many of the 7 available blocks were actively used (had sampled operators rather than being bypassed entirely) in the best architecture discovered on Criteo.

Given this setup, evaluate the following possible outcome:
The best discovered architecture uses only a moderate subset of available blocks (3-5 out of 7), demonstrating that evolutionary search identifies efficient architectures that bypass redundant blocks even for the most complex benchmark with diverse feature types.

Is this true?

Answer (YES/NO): YES